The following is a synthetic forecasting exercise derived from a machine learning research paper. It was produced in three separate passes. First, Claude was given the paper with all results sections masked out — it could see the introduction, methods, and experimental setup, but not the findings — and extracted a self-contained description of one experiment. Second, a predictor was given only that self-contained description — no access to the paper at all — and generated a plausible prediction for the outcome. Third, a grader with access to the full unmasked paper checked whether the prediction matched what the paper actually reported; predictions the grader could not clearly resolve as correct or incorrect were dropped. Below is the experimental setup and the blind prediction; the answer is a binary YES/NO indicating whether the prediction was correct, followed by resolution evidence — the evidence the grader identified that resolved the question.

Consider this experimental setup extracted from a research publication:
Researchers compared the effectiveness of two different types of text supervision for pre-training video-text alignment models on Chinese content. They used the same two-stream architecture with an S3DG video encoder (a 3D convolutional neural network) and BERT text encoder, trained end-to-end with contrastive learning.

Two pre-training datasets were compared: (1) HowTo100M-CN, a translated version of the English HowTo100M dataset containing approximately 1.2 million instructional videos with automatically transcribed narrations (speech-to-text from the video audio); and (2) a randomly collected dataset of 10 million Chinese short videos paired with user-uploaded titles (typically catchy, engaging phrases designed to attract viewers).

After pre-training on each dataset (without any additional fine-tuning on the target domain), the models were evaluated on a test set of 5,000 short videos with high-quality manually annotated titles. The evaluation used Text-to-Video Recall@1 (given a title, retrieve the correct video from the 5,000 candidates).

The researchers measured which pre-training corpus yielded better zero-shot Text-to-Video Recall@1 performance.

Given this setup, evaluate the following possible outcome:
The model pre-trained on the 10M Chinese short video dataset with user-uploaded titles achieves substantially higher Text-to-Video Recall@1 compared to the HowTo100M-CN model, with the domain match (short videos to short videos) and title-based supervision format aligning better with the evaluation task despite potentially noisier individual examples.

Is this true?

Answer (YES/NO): YES